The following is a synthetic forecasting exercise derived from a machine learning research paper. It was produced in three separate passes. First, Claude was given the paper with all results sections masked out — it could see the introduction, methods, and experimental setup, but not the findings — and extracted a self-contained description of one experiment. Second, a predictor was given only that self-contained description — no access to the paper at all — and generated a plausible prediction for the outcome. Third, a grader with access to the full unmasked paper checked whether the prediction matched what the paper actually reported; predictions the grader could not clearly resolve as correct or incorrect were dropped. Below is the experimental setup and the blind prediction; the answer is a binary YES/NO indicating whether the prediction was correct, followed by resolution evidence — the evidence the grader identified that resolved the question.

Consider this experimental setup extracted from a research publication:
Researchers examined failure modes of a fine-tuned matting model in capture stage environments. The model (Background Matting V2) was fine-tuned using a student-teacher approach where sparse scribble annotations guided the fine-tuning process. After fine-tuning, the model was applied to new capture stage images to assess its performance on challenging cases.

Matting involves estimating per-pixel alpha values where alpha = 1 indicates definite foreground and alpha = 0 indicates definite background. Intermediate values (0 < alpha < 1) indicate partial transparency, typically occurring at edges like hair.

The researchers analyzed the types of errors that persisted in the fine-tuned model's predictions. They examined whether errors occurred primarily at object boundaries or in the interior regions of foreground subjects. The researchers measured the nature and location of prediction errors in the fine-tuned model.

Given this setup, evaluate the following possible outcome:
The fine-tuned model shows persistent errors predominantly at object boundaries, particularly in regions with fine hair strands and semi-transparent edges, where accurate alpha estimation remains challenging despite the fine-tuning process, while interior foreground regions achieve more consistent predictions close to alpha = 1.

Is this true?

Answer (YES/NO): NO